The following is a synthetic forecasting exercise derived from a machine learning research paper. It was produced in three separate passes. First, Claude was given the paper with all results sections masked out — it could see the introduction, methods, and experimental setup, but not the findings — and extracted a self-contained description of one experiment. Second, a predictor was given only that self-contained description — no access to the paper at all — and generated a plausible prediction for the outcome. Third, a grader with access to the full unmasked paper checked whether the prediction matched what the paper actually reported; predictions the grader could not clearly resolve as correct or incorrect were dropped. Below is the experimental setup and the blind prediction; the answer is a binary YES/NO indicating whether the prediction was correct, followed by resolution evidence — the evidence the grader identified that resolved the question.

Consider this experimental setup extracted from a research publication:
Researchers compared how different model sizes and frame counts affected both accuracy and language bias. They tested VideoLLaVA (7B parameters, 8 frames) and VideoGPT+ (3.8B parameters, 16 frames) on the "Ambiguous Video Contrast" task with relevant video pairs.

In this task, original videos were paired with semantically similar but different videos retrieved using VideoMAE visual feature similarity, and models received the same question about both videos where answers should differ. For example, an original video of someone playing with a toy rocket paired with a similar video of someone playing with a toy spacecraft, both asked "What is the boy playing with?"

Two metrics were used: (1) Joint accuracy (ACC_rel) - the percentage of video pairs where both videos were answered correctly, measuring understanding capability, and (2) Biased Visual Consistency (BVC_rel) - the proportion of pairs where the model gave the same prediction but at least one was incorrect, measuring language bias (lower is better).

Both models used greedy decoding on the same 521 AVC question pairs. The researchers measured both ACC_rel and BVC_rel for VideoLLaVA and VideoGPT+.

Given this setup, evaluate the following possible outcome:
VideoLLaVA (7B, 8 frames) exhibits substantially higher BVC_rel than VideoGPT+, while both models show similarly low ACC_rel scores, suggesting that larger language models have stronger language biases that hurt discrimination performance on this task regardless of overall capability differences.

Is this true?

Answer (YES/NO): NO